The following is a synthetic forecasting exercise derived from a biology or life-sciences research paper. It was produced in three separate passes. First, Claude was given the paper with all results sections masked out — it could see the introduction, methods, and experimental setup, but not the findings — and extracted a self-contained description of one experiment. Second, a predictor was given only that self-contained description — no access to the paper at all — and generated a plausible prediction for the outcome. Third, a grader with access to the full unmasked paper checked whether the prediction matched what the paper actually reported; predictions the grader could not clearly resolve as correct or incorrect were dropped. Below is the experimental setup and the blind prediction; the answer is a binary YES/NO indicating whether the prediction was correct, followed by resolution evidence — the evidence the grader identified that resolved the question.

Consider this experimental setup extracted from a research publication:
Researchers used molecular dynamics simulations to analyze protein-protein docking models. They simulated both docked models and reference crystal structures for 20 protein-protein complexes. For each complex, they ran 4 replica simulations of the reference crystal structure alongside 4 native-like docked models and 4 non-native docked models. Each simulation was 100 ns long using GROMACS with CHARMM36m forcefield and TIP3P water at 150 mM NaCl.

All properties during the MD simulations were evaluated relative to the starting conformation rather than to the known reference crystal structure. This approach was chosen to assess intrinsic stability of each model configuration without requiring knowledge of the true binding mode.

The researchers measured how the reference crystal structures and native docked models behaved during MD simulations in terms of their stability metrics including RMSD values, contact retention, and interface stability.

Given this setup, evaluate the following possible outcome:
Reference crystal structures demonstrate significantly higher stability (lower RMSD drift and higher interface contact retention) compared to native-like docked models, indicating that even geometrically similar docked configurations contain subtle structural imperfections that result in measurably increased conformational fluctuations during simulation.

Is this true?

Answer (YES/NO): YES